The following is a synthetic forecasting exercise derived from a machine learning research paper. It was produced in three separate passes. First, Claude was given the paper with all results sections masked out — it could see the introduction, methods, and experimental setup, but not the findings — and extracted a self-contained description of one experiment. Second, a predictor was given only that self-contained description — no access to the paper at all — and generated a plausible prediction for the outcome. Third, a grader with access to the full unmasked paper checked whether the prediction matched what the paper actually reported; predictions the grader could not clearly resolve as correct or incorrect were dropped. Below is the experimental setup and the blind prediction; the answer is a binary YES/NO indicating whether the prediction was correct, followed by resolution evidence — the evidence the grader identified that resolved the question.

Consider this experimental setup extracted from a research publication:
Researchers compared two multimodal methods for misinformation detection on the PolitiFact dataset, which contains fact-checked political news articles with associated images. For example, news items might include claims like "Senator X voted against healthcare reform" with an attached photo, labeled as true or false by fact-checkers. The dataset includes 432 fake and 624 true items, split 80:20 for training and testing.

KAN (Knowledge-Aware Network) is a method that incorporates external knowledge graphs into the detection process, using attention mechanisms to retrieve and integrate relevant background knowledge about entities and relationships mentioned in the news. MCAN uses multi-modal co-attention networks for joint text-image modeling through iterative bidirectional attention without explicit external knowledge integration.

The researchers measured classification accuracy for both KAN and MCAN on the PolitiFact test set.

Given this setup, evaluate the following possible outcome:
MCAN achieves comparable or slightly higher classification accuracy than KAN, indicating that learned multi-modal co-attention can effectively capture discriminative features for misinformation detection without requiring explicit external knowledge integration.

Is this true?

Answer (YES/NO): NO